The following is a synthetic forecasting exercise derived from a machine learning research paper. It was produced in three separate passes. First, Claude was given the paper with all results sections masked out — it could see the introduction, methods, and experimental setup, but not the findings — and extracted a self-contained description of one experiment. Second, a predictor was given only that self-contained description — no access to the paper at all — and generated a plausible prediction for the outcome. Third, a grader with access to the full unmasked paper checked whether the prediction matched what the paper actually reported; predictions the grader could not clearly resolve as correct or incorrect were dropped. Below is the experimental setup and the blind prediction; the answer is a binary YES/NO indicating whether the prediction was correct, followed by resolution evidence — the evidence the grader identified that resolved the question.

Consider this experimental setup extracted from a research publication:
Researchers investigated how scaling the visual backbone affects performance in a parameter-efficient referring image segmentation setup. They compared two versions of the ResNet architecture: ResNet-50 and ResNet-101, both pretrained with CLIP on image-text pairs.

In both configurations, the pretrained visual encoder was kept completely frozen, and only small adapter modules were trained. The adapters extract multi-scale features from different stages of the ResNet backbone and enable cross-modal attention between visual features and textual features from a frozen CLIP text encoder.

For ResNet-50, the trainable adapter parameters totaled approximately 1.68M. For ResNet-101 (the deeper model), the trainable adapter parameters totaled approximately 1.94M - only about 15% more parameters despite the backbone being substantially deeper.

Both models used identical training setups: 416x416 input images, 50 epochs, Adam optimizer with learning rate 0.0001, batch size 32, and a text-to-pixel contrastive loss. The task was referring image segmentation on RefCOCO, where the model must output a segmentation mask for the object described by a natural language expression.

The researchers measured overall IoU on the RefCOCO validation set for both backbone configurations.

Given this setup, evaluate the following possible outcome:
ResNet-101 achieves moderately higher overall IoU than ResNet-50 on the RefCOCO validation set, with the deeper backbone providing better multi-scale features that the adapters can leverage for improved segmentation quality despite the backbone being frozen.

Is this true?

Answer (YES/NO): YES